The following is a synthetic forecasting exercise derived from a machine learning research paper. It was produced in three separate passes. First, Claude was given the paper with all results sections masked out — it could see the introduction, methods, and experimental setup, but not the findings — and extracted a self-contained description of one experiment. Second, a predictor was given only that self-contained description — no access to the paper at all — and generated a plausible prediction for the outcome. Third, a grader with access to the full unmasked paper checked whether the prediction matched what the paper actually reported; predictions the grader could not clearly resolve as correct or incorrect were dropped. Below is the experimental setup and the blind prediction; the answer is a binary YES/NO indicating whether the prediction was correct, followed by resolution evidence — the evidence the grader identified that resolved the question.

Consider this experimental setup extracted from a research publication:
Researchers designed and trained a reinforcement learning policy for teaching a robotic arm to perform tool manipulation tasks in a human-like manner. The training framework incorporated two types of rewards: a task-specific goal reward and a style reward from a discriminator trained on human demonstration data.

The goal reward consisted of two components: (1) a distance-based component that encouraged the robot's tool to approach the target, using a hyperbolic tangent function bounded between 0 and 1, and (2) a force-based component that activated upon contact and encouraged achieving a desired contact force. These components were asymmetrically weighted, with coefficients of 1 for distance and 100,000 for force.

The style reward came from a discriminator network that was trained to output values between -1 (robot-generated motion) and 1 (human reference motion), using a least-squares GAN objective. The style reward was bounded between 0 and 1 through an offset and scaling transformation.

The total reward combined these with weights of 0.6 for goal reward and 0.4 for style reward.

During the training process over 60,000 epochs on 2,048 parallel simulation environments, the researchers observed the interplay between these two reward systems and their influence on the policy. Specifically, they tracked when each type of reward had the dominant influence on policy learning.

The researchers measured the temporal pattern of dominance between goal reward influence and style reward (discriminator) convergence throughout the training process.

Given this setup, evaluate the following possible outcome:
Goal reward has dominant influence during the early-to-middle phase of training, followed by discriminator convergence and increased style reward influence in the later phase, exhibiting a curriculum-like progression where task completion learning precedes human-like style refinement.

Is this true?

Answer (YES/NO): YES